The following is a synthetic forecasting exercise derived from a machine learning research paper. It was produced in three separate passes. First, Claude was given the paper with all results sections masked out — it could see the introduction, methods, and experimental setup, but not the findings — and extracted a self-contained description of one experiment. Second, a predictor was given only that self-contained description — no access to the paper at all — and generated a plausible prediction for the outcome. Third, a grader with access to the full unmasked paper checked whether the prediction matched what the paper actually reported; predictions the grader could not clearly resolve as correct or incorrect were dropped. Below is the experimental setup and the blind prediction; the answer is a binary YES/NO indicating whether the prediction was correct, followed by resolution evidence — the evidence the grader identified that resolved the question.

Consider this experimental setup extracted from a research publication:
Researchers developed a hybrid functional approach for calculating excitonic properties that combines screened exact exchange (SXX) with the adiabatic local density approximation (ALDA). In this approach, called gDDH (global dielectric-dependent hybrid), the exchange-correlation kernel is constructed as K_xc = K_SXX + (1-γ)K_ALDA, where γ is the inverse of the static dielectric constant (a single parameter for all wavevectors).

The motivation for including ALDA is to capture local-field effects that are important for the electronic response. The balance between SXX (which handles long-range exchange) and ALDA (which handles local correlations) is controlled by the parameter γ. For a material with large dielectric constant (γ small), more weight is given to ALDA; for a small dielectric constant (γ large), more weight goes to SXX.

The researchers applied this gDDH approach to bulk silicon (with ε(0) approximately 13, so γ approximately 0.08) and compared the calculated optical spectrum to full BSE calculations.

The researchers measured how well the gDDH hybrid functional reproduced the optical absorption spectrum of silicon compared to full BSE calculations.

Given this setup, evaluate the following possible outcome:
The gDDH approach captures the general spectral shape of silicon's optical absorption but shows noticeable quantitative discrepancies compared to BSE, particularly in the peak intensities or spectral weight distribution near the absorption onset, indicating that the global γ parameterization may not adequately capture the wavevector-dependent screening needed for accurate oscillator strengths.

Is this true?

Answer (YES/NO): YES